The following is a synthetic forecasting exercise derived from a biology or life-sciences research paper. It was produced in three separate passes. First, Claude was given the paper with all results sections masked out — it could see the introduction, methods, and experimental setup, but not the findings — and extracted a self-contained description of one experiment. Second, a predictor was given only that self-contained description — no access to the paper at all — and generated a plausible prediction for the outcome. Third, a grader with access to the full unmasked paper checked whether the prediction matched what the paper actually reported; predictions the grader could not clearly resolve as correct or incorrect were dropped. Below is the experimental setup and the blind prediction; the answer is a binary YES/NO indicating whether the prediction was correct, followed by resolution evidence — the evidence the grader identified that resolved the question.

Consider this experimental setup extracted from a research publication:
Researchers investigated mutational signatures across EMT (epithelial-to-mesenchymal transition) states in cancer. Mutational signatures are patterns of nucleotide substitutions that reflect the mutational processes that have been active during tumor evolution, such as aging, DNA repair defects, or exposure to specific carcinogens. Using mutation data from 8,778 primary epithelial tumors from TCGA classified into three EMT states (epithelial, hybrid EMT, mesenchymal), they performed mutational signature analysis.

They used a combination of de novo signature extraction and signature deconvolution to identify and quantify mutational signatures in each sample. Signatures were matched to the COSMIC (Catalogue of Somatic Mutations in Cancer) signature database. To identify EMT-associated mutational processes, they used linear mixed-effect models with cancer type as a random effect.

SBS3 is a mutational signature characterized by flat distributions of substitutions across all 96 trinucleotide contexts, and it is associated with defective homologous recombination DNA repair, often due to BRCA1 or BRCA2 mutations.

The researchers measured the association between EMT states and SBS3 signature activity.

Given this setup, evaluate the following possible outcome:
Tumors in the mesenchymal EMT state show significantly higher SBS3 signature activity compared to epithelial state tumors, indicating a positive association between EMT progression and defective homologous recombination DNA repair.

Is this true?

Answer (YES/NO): NO